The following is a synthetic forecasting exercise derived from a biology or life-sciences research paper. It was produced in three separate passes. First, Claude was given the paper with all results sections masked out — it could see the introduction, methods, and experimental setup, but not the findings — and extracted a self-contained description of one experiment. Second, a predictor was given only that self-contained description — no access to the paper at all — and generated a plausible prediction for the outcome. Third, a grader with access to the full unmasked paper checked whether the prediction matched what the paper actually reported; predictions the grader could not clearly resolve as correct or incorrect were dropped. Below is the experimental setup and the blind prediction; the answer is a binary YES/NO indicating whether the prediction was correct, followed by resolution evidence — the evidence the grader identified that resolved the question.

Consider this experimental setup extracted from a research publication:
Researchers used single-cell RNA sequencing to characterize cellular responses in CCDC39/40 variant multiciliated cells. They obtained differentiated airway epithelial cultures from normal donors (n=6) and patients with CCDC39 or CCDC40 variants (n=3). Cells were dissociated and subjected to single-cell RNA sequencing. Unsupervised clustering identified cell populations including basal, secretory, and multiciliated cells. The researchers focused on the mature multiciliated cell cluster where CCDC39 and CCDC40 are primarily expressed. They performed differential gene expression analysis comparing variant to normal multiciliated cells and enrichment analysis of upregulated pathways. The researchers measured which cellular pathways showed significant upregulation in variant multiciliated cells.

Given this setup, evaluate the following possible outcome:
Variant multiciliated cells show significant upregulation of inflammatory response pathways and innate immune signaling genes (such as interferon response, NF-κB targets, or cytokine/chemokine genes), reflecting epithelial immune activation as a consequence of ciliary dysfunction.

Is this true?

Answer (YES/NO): NO